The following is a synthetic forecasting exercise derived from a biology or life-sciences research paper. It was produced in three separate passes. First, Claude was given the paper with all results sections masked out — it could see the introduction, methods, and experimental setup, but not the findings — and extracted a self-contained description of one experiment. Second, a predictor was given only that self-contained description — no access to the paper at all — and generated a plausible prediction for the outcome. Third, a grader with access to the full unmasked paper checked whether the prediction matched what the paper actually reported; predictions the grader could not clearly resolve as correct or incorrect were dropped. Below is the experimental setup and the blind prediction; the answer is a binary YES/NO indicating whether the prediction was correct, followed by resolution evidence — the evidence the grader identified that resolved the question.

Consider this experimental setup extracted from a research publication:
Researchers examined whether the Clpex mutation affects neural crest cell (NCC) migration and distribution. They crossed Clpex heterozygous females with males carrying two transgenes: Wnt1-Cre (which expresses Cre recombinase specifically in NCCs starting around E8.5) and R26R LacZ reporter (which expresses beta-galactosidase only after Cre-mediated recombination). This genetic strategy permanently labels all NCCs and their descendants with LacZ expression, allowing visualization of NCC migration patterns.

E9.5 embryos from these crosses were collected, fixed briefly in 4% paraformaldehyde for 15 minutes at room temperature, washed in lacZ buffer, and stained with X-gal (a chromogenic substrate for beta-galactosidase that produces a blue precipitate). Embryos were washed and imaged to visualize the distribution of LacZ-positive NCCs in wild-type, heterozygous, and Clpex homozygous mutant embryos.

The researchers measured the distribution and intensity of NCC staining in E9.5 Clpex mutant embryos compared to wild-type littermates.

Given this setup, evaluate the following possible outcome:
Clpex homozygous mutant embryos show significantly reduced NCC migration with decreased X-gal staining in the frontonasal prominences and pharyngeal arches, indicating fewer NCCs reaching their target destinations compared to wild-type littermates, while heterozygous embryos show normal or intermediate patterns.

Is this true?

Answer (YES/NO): NO